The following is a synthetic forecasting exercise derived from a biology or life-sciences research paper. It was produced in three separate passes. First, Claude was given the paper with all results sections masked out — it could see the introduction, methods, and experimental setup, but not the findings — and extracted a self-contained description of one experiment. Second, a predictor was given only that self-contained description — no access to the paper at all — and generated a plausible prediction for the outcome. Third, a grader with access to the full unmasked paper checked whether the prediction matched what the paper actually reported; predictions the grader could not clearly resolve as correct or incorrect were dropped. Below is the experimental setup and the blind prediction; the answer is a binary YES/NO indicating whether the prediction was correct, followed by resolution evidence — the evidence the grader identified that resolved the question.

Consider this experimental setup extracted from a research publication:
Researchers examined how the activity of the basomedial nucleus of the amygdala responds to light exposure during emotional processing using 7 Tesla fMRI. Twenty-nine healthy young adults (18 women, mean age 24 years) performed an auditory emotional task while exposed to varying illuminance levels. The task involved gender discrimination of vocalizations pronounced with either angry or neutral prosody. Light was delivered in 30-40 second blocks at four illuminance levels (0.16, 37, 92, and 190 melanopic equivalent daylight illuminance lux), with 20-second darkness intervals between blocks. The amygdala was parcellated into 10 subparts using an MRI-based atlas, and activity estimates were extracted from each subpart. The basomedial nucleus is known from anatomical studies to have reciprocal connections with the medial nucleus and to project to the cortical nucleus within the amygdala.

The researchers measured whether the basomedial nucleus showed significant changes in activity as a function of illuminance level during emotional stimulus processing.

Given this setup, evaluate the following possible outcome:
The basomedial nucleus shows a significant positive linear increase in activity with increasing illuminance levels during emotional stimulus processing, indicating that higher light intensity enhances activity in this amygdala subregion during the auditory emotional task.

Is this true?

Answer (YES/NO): NO